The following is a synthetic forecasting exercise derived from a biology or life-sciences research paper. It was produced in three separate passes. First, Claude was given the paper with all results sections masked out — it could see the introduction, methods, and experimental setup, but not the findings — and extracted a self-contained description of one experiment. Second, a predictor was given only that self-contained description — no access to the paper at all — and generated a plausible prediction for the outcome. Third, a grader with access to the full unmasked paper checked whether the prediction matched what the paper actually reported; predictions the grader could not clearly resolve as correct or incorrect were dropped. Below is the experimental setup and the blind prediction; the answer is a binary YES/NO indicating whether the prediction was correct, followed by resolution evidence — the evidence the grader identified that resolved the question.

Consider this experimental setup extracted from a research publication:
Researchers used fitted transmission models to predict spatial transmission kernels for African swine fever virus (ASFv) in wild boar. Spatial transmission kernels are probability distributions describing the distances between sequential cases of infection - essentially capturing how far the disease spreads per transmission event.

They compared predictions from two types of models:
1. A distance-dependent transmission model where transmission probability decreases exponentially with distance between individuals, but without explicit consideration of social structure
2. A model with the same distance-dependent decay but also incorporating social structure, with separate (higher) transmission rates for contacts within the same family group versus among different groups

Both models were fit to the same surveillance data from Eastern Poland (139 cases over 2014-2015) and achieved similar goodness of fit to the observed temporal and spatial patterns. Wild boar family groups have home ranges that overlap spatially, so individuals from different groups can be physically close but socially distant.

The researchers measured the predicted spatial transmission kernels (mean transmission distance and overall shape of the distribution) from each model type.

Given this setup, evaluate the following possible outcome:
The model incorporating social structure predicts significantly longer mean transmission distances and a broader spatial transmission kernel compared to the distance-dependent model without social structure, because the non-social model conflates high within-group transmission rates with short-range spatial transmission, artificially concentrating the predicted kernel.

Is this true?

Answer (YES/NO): NO